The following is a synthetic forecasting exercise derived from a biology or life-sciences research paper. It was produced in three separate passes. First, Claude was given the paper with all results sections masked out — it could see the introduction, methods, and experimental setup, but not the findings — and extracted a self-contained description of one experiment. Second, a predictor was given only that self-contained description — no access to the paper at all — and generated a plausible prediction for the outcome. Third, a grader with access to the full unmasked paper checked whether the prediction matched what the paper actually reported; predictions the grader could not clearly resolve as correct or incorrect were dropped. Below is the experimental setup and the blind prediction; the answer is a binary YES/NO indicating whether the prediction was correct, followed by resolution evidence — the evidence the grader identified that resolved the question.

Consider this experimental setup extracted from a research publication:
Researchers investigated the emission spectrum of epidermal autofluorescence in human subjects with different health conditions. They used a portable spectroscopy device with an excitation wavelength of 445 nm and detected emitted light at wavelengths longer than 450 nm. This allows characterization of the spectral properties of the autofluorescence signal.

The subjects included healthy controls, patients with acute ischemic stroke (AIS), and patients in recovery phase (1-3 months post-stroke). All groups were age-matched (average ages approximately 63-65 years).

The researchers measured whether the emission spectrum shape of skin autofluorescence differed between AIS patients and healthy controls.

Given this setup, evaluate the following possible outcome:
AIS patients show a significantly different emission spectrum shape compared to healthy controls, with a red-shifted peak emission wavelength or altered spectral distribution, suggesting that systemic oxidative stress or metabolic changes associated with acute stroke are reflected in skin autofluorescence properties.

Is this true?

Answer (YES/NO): NO